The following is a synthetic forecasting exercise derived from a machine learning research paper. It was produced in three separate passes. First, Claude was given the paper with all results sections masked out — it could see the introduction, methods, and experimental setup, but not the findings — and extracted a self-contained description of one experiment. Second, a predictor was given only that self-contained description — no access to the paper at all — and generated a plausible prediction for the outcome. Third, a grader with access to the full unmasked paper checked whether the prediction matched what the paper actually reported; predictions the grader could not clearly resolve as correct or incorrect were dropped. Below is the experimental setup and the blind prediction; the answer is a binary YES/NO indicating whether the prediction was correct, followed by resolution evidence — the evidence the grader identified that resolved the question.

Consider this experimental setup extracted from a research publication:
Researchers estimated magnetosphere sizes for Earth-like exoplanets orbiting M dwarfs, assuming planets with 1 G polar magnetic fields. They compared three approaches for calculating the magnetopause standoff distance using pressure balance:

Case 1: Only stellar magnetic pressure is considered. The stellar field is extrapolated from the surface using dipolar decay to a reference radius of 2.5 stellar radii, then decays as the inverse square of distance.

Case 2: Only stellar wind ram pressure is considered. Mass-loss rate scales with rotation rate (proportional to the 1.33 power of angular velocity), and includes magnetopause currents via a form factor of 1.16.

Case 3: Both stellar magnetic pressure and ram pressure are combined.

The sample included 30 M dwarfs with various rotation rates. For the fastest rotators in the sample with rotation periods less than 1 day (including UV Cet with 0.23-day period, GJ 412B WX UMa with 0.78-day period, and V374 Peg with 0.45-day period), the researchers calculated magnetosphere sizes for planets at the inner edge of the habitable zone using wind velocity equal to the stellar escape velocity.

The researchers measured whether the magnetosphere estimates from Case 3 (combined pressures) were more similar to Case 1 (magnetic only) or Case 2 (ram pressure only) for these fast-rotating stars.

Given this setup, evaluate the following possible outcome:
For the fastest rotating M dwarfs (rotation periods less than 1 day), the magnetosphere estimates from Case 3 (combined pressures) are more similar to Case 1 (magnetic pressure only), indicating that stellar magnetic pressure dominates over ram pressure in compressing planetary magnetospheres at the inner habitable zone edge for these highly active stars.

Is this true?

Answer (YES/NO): NO